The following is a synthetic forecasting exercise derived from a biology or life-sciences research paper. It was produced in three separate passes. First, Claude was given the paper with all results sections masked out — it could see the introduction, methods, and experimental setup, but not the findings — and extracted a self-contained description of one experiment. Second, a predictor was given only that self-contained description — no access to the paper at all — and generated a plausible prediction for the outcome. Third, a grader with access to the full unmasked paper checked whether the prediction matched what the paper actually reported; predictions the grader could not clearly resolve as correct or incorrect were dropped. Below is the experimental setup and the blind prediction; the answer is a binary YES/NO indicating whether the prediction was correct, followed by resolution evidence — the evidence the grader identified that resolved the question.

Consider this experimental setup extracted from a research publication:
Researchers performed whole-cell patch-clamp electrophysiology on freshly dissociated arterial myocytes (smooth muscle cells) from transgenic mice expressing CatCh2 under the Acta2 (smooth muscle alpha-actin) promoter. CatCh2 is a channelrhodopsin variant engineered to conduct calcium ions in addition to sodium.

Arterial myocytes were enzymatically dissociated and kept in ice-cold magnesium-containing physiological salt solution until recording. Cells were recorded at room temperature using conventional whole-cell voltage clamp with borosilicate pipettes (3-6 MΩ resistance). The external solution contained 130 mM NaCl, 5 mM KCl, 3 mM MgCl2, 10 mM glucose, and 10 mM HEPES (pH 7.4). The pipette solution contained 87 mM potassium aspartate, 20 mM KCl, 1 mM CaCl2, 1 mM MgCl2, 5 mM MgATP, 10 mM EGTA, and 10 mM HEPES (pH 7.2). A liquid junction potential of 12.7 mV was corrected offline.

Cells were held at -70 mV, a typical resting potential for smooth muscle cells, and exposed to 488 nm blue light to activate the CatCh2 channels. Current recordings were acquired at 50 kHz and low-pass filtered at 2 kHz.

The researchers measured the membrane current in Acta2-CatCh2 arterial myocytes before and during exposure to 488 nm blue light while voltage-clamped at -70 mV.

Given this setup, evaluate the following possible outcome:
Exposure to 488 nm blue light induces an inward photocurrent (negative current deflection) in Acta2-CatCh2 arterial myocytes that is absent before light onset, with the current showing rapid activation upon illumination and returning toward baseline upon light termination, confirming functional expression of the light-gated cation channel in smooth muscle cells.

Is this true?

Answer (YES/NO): YES